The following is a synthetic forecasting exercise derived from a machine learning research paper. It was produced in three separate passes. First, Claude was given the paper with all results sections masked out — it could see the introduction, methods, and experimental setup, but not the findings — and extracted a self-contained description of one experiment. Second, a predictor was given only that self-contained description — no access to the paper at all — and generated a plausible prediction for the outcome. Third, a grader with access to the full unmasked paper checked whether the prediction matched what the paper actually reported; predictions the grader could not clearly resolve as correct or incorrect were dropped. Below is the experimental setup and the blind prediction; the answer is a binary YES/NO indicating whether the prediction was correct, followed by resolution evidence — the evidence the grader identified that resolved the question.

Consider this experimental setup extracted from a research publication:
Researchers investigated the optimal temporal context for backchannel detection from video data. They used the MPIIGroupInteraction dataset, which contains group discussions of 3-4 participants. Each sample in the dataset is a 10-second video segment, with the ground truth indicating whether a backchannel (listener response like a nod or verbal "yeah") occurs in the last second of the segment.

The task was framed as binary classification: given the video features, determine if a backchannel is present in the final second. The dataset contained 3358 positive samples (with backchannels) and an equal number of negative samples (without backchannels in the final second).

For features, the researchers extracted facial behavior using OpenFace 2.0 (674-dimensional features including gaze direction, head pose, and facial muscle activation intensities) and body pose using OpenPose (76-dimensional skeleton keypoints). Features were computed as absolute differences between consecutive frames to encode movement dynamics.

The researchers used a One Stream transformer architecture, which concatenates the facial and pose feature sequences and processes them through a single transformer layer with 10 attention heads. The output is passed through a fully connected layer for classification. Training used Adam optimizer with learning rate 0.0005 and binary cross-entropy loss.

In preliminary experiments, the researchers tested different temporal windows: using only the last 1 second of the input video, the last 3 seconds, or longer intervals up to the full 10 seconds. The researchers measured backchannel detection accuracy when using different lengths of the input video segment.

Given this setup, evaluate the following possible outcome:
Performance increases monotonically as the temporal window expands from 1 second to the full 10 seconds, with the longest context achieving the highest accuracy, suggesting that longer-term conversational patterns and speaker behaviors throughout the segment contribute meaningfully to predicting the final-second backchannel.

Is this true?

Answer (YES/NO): NO